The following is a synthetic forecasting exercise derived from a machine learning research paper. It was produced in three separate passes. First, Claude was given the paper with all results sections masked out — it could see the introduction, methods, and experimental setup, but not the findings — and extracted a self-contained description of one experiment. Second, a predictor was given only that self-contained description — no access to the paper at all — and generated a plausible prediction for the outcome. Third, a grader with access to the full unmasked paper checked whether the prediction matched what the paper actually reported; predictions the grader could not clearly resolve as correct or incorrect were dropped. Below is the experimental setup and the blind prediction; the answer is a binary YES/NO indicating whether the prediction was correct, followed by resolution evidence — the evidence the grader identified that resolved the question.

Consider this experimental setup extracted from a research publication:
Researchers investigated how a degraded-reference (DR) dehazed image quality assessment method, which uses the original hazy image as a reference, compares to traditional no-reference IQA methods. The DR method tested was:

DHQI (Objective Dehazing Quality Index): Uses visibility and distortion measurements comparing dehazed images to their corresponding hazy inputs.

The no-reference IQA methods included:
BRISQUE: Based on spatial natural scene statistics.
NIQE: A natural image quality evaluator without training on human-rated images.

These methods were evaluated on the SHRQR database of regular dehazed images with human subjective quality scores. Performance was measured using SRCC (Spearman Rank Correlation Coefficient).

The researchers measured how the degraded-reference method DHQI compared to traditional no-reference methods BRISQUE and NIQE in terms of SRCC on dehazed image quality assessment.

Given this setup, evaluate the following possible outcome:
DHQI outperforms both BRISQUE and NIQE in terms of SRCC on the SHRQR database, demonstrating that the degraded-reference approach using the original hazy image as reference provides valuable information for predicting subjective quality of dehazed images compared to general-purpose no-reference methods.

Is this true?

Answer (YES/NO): YES